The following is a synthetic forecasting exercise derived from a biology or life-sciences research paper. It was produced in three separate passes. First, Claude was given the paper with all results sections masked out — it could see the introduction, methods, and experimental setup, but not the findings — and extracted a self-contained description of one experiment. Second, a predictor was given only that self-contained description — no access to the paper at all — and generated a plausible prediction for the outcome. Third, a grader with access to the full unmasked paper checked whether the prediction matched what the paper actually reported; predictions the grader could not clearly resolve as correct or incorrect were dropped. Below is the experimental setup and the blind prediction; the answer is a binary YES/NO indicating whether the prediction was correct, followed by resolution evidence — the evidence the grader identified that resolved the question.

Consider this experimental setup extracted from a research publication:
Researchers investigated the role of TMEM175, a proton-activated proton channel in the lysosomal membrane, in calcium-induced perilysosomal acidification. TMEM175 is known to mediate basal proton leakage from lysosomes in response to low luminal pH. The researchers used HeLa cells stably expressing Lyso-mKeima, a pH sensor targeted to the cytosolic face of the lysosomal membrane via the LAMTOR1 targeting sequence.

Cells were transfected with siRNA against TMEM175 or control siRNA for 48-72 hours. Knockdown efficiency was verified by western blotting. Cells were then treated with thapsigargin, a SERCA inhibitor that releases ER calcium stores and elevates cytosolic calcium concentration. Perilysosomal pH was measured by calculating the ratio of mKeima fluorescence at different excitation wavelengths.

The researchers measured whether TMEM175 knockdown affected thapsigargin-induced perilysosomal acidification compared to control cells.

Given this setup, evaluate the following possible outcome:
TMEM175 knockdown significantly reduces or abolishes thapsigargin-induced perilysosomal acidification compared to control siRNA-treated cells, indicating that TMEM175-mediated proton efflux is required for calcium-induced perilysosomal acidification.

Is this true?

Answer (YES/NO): NO